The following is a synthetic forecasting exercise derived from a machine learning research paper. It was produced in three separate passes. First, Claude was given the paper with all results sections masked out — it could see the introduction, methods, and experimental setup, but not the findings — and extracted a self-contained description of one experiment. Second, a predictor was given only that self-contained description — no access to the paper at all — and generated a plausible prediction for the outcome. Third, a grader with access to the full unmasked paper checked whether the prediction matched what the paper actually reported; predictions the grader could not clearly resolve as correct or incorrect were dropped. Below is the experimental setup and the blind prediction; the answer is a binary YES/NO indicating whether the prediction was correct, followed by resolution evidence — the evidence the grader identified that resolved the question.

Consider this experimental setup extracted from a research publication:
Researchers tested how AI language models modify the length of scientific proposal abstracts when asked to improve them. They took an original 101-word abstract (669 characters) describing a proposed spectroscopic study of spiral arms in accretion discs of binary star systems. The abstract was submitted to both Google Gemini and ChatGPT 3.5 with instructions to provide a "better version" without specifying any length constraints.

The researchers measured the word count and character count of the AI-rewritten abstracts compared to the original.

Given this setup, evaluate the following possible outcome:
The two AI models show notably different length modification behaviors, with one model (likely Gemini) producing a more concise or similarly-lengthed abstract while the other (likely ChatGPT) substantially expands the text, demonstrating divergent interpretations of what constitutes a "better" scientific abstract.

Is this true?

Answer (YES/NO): NO